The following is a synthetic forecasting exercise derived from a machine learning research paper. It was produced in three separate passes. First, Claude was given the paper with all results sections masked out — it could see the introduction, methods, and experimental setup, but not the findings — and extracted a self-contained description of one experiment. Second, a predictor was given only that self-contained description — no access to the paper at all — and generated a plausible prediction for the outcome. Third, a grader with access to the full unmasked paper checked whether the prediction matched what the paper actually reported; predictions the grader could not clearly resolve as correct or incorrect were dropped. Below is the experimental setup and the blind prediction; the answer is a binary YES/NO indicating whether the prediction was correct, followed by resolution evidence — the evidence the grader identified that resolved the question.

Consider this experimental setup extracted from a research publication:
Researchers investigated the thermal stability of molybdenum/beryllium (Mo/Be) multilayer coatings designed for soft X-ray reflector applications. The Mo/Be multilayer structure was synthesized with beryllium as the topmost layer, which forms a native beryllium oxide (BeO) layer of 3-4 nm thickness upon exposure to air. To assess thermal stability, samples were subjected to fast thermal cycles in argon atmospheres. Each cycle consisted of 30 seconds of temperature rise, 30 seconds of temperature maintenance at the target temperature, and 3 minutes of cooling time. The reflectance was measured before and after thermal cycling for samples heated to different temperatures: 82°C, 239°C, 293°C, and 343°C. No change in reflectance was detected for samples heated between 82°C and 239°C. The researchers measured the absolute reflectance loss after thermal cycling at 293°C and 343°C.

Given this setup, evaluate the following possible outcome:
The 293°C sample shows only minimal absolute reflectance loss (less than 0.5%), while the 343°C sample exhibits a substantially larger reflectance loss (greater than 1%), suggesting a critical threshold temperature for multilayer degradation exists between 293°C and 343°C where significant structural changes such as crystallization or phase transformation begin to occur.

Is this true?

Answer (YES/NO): NO